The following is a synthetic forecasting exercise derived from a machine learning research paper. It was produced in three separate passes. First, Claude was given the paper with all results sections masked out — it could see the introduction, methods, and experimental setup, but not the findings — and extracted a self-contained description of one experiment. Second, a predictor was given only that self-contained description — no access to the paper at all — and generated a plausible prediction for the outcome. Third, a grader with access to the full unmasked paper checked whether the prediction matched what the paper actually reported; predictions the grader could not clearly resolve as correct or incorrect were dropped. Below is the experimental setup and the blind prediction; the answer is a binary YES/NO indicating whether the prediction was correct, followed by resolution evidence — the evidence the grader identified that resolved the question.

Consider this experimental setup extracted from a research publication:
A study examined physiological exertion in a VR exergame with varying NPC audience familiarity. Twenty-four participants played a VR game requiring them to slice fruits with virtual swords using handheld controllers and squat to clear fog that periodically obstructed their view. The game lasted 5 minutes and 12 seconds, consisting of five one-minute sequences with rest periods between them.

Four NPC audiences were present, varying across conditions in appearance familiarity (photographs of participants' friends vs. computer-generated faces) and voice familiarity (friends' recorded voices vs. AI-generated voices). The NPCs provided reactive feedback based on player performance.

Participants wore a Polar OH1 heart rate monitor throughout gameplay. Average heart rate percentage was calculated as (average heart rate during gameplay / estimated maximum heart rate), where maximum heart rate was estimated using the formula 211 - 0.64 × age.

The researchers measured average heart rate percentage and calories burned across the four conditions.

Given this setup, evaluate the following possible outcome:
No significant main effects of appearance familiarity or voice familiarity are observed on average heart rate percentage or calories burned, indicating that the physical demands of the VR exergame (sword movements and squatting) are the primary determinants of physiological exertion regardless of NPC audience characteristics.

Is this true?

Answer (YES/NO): YES